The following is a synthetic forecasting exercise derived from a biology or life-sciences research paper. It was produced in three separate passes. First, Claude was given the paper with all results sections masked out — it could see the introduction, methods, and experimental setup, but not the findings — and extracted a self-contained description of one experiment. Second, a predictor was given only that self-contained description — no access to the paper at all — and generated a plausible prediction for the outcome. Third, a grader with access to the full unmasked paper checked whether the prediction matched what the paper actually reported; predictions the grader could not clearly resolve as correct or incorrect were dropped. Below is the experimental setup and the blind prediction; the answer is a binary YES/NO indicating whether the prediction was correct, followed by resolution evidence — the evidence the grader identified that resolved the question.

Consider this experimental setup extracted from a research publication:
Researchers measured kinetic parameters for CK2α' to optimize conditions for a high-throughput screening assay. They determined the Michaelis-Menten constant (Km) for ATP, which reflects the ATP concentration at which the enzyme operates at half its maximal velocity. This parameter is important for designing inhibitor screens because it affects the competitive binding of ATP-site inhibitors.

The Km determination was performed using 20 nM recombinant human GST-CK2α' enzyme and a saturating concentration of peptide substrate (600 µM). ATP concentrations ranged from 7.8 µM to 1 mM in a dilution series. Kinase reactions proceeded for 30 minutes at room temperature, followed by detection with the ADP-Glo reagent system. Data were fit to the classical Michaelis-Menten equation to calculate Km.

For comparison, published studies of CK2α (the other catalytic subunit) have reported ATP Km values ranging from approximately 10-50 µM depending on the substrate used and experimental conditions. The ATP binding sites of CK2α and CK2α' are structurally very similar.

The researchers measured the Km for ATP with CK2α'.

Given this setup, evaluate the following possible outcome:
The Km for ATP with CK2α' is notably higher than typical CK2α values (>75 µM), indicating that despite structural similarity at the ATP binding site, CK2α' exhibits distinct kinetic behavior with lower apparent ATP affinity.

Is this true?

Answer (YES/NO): NO